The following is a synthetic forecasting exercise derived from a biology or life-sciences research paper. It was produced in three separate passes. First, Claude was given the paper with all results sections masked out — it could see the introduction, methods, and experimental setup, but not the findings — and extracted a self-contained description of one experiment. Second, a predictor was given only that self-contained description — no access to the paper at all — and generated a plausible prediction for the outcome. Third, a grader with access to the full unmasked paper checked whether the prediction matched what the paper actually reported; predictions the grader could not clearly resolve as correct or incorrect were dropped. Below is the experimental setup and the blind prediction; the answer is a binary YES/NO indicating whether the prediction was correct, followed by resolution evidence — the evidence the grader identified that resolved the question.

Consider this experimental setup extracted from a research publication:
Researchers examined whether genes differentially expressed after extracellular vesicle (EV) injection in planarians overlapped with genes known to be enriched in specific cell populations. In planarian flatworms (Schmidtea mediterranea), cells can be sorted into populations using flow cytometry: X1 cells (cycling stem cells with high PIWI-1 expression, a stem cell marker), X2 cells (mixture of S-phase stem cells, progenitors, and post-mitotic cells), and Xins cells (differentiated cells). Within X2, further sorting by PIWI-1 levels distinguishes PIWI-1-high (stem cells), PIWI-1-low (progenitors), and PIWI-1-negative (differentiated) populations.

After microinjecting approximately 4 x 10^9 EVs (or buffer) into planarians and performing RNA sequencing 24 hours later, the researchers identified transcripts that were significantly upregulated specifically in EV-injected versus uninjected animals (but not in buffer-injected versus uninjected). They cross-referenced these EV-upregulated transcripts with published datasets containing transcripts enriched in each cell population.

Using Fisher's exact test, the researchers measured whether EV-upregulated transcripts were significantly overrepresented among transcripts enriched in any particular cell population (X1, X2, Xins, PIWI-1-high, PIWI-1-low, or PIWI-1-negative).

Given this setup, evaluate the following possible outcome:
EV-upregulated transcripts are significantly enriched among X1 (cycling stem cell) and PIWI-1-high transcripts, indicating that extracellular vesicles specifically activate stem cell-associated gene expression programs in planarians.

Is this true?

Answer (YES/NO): YES